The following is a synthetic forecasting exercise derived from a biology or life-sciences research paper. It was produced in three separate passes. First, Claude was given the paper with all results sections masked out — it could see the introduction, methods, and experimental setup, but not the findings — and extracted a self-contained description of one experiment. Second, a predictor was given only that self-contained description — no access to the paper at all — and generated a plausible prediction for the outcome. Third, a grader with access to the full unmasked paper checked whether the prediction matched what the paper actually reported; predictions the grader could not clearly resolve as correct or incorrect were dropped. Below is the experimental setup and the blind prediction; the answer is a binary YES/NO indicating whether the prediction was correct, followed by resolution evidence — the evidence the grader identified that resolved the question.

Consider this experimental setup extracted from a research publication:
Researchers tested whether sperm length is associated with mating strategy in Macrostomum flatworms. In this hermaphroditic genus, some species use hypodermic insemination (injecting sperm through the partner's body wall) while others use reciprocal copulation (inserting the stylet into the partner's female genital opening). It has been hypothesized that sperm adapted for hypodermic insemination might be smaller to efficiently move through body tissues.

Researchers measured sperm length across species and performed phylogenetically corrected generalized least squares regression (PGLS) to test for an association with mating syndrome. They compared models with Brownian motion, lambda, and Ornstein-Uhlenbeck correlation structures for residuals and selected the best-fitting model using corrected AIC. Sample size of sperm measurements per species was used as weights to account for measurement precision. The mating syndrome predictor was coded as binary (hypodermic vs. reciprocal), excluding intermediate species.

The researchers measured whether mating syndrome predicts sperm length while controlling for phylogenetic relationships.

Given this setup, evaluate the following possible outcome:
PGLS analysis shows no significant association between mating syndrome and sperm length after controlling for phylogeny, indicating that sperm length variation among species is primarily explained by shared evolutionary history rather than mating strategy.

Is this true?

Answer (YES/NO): NO